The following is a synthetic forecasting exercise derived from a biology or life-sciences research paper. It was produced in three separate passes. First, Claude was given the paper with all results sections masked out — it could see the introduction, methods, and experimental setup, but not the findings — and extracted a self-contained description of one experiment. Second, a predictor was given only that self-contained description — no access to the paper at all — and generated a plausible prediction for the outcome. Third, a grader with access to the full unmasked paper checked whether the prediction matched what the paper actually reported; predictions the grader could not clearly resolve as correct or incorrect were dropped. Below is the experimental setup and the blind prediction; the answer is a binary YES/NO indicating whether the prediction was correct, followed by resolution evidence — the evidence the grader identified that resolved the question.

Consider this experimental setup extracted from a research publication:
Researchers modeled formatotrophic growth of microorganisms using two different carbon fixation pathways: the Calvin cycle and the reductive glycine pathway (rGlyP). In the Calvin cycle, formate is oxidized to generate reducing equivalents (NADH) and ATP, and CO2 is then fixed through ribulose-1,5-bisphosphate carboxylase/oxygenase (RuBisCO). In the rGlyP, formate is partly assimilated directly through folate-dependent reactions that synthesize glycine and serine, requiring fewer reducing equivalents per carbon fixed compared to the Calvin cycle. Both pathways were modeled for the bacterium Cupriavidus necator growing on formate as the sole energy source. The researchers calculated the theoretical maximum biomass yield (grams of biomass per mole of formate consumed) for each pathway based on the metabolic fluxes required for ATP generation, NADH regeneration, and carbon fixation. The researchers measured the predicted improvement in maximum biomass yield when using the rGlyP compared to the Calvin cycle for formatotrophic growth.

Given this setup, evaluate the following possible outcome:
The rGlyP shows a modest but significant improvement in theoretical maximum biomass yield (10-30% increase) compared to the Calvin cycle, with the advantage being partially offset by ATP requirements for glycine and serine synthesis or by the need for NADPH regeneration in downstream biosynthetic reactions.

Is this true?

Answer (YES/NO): YES